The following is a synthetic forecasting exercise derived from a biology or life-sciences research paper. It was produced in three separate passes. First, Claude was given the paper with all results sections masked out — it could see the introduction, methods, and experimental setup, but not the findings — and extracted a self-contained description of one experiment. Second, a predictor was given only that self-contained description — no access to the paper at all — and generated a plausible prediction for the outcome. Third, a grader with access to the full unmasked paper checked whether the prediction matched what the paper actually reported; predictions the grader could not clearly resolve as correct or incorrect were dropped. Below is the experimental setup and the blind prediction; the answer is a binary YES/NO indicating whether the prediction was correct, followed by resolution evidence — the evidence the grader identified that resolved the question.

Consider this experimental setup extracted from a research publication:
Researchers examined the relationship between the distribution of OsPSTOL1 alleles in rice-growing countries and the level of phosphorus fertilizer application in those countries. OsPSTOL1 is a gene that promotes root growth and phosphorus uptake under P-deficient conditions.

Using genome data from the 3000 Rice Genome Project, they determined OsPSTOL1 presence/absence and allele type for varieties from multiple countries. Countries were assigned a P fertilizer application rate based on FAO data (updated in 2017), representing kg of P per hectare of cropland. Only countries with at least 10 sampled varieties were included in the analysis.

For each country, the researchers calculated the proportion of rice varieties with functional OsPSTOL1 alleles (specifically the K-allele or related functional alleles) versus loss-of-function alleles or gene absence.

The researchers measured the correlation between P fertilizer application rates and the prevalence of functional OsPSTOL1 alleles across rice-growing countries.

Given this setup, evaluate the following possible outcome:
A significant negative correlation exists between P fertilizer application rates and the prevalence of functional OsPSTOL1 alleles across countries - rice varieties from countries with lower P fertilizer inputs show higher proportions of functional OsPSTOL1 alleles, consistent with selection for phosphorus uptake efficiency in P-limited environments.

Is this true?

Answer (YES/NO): NO